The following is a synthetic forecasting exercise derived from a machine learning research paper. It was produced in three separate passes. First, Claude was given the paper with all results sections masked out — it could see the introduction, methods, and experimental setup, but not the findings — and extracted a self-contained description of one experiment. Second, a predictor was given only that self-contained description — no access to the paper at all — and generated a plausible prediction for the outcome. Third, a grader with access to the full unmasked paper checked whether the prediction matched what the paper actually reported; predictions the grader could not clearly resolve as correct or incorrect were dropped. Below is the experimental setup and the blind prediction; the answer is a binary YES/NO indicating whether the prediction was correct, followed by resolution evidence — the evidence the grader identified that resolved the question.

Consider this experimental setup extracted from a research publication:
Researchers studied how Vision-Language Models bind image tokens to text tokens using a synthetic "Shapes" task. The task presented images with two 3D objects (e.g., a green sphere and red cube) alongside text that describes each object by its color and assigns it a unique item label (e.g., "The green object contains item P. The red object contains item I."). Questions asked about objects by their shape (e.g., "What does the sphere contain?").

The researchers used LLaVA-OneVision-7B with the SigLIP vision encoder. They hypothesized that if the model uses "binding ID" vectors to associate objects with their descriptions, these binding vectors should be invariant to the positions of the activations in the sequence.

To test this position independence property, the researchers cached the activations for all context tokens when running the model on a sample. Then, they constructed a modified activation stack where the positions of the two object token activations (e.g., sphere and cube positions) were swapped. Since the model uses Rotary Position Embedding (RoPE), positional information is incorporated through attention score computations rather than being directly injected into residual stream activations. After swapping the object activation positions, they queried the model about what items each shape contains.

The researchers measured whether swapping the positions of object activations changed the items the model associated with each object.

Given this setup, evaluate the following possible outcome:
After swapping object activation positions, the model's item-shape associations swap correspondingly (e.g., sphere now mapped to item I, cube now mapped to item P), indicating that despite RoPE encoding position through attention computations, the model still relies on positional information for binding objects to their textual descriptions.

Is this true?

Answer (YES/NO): NO